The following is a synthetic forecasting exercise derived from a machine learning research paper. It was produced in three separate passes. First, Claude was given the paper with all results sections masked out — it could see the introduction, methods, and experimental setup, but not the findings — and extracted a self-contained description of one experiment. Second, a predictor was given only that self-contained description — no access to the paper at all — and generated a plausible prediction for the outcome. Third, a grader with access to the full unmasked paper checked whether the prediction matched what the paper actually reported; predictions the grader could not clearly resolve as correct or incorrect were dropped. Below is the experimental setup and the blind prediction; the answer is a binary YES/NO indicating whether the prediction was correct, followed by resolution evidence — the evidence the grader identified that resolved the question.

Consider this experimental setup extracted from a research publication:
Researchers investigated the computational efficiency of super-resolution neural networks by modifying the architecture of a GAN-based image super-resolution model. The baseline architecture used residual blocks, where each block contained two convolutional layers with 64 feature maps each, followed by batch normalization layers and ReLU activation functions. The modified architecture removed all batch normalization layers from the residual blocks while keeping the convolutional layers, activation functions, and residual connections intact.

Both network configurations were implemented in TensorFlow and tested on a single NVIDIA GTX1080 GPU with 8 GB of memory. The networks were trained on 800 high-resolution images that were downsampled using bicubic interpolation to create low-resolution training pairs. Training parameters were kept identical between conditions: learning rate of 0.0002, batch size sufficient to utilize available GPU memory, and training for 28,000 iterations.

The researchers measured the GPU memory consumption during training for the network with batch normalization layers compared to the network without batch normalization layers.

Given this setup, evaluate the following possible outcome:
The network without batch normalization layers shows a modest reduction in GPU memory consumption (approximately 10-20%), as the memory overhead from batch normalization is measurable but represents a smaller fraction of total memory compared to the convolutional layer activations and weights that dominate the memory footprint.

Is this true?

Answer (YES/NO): NO